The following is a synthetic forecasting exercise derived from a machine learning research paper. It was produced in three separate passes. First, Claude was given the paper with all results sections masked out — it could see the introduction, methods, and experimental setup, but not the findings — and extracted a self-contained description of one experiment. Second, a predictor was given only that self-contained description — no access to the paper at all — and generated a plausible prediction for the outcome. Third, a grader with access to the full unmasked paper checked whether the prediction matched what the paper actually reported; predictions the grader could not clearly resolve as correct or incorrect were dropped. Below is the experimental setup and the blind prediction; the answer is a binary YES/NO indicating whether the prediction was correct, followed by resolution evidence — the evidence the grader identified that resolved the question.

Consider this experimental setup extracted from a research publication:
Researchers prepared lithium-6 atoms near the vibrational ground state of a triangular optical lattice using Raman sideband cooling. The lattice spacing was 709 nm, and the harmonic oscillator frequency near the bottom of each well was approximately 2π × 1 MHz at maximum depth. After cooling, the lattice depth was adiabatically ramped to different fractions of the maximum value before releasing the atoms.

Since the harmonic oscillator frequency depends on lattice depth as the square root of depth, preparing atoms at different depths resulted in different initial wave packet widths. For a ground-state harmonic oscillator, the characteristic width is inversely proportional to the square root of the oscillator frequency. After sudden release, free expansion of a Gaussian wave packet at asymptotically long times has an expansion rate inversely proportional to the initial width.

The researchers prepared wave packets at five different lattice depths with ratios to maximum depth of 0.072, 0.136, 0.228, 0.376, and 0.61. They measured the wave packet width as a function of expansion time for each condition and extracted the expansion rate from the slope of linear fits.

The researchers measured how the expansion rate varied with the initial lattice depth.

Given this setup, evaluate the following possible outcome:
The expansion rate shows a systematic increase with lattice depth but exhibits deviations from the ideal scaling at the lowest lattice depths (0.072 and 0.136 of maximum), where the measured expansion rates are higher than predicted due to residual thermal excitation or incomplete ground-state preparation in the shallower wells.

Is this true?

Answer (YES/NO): NO